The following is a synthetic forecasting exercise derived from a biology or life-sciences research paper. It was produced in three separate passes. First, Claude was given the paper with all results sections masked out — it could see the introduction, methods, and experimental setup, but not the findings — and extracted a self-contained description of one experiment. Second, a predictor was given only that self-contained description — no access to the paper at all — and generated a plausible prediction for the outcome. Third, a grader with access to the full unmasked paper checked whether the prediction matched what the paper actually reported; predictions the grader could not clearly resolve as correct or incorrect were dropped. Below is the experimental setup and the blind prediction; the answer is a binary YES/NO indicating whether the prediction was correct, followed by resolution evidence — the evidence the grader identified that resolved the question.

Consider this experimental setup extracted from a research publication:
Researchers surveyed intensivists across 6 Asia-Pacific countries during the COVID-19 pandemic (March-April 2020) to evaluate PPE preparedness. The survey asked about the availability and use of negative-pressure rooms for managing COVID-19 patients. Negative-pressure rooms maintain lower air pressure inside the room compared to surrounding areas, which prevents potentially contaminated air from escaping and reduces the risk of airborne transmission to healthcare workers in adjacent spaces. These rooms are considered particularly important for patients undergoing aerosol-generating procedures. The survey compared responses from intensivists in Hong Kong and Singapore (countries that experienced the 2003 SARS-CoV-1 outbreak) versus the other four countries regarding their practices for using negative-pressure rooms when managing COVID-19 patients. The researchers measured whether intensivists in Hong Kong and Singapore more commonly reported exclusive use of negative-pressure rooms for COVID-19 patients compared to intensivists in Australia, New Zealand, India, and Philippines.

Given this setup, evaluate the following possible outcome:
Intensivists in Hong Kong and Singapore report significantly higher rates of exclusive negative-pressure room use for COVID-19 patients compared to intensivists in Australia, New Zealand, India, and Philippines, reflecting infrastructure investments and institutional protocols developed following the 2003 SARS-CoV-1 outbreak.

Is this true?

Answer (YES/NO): YES